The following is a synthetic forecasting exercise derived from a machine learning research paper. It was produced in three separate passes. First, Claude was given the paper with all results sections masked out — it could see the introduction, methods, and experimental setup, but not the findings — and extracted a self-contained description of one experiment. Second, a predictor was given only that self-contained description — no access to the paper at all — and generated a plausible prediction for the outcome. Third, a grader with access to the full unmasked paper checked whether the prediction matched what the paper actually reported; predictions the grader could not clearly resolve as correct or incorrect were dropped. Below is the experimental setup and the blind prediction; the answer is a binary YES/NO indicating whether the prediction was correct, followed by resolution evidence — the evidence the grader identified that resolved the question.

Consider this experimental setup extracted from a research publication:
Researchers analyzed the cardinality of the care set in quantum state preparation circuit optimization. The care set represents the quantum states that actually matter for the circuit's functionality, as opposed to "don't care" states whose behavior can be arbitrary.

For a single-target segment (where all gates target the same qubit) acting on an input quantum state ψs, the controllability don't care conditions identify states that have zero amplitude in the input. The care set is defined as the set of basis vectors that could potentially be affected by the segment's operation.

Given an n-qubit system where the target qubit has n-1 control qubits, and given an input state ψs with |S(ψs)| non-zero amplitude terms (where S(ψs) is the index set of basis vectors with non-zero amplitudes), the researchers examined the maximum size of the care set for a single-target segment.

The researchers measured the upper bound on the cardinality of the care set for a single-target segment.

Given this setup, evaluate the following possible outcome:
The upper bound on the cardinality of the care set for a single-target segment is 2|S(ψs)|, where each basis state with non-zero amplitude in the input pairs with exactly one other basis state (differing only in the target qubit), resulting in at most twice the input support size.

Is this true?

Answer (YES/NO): NO